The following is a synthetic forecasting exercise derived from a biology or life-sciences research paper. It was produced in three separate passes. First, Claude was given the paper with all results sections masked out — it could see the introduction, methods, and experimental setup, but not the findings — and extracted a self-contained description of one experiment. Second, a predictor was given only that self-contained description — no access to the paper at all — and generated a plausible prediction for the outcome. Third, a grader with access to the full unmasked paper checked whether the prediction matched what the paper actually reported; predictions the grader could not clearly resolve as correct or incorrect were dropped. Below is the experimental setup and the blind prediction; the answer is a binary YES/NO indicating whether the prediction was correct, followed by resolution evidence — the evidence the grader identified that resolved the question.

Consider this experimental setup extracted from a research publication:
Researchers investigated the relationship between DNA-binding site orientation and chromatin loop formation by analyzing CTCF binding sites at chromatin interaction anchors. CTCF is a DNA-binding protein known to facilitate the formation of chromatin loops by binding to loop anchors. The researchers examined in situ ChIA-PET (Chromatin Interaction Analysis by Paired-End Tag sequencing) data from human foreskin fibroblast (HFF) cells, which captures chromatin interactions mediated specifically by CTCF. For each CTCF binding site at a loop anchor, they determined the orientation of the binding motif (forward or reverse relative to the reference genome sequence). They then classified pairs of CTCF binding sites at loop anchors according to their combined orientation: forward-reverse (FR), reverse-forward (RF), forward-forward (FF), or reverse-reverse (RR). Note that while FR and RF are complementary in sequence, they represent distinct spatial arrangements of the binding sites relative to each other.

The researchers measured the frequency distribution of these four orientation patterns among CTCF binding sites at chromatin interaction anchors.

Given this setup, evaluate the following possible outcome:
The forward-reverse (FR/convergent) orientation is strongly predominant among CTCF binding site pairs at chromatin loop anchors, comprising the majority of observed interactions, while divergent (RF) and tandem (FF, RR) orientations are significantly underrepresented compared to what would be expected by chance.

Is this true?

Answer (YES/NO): YES